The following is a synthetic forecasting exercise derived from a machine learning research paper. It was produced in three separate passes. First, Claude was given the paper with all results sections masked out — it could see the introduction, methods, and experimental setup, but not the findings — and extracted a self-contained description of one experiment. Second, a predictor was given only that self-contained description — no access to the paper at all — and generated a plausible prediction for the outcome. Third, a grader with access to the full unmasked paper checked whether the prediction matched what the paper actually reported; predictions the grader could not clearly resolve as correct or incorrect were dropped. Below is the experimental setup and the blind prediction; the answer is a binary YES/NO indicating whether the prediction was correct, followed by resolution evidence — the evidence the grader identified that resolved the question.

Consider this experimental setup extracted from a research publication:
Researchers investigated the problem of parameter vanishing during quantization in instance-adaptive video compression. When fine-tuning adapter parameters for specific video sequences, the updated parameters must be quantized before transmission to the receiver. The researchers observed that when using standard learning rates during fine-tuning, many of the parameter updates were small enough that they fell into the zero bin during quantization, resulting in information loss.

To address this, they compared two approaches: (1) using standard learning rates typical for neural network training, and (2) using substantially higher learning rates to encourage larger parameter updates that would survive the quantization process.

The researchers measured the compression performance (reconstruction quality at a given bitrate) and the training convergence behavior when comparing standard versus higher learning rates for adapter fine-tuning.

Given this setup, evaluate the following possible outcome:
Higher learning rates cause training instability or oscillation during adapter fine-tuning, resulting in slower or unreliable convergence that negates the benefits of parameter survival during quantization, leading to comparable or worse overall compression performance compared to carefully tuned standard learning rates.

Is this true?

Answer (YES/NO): NO